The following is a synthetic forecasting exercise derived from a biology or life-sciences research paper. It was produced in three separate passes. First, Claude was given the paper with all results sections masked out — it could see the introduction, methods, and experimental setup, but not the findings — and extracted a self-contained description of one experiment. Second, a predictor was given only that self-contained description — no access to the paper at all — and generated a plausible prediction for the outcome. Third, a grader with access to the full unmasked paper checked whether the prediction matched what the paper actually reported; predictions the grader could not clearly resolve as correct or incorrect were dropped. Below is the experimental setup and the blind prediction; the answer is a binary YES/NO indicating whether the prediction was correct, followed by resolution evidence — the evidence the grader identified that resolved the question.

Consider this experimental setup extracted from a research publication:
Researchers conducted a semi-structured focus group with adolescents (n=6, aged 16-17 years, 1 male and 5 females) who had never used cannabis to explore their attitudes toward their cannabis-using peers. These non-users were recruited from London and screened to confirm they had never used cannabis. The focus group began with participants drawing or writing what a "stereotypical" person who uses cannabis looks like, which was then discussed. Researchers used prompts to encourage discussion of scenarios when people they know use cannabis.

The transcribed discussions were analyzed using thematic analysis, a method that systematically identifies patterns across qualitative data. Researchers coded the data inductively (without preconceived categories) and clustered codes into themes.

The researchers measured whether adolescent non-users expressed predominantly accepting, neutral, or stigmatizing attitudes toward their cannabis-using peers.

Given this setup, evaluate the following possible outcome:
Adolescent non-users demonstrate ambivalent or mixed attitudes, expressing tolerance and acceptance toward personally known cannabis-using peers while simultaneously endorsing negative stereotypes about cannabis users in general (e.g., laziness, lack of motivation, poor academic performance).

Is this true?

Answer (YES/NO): YES